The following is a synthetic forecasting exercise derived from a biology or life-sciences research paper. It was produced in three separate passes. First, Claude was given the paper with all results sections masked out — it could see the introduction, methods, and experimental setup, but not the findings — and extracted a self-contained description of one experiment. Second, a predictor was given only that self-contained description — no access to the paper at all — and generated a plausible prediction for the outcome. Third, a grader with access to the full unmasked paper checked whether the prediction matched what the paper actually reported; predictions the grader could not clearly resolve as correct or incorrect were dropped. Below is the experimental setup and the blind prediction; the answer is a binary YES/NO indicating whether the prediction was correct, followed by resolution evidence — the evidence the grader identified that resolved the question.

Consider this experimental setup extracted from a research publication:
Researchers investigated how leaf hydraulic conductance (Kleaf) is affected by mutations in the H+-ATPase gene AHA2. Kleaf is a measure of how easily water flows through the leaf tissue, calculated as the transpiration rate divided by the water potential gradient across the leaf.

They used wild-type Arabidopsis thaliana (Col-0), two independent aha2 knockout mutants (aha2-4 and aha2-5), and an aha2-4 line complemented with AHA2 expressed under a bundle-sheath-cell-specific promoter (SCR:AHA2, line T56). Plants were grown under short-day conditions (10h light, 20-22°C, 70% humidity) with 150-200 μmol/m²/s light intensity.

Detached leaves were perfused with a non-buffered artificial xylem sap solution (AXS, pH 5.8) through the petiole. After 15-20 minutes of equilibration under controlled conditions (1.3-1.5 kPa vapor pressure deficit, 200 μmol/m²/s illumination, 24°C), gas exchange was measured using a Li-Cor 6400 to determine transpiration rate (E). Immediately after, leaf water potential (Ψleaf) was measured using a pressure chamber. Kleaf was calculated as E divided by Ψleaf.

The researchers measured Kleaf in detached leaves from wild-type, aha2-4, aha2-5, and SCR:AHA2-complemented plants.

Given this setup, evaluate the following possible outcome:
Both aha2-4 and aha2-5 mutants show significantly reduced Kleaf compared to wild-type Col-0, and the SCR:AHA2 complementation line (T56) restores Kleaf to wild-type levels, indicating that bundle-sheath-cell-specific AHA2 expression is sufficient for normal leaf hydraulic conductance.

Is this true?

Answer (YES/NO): YES